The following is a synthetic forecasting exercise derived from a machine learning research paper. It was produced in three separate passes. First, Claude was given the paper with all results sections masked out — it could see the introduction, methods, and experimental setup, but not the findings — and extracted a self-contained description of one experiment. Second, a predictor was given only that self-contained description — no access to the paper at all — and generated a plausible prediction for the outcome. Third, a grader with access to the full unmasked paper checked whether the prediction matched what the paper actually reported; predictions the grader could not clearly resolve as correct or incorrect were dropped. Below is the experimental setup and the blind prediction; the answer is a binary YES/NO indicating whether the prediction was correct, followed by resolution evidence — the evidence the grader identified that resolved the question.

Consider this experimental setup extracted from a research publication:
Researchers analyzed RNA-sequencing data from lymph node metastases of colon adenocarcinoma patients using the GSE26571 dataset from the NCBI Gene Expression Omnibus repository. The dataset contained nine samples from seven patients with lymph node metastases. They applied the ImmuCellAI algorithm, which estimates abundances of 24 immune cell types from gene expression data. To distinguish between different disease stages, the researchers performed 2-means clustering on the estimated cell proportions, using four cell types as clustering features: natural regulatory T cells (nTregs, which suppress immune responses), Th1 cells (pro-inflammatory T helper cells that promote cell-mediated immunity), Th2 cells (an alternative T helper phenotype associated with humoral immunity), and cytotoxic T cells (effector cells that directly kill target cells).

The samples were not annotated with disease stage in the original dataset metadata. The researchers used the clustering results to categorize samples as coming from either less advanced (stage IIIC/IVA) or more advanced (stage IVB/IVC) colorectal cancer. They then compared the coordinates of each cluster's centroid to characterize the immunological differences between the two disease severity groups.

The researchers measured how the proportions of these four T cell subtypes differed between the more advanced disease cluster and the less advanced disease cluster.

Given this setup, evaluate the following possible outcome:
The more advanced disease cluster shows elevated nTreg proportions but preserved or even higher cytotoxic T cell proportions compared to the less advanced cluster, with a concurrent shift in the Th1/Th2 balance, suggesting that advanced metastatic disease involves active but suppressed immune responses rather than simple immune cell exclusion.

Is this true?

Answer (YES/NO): NO